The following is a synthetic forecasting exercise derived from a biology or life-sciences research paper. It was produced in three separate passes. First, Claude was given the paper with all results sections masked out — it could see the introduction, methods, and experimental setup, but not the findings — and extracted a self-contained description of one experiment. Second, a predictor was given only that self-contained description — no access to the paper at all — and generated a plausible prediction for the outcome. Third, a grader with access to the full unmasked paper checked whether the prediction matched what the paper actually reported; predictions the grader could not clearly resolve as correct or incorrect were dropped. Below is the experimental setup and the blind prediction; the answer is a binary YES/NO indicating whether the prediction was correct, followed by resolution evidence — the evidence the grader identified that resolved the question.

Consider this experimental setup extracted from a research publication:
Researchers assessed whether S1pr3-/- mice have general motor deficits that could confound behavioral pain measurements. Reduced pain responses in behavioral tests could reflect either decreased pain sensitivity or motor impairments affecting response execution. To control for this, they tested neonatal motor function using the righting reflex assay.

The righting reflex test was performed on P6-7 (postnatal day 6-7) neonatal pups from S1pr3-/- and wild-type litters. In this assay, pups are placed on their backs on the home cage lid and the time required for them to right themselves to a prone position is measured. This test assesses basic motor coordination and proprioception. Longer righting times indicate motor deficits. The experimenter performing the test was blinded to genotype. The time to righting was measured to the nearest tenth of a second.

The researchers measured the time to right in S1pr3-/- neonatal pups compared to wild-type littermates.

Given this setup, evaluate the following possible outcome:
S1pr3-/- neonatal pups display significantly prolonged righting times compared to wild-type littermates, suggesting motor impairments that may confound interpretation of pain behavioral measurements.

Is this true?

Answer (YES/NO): NO